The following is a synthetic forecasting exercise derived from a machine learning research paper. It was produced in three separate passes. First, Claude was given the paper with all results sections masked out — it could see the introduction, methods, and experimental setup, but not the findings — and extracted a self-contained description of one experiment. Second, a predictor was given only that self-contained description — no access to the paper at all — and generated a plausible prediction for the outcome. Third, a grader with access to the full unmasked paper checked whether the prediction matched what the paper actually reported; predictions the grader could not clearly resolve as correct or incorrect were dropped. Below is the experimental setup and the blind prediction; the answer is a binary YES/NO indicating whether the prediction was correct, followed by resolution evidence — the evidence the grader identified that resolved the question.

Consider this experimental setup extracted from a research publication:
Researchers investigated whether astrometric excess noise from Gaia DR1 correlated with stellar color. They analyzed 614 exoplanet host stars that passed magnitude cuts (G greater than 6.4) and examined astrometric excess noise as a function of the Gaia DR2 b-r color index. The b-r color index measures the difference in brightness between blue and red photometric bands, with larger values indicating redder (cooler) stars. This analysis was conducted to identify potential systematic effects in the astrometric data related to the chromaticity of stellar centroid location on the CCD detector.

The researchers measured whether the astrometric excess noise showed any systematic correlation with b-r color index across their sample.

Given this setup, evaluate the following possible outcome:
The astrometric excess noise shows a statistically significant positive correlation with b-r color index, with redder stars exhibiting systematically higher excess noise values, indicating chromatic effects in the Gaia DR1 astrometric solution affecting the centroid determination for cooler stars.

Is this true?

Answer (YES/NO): YES